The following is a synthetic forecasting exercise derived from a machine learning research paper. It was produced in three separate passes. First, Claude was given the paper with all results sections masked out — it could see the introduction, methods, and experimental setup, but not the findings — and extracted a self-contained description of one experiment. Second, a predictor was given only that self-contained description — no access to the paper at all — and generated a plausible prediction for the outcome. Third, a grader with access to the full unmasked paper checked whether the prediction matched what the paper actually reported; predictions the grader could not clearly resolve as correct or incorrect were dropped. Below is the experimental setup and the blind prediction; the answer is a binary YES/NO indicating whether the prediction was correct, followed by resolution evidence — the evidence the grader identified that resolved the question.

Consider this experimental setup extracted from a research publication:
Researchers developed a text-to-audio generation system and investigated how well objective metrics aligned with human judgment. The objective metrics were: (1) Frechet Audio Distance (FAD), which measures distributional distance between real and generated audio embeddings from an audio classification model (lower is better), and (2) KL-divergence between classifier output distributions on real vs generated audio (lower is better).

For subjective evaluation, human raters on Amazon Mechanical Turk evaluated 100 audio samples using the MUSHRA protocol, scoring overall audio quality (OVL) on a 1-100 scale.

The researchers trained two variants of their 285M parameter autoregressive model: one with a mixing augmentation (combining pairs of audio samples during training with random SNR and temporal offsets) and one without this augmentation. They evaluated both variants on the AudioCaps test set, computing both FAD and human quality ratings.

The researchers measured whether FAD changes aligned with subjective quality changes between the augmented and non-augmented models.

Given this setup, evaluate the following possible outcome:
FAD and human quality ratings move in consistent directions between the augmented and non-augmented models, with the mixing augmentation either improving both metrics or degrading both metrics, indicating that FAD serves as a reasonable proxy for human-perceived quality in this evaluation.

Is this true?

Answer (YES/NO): NO